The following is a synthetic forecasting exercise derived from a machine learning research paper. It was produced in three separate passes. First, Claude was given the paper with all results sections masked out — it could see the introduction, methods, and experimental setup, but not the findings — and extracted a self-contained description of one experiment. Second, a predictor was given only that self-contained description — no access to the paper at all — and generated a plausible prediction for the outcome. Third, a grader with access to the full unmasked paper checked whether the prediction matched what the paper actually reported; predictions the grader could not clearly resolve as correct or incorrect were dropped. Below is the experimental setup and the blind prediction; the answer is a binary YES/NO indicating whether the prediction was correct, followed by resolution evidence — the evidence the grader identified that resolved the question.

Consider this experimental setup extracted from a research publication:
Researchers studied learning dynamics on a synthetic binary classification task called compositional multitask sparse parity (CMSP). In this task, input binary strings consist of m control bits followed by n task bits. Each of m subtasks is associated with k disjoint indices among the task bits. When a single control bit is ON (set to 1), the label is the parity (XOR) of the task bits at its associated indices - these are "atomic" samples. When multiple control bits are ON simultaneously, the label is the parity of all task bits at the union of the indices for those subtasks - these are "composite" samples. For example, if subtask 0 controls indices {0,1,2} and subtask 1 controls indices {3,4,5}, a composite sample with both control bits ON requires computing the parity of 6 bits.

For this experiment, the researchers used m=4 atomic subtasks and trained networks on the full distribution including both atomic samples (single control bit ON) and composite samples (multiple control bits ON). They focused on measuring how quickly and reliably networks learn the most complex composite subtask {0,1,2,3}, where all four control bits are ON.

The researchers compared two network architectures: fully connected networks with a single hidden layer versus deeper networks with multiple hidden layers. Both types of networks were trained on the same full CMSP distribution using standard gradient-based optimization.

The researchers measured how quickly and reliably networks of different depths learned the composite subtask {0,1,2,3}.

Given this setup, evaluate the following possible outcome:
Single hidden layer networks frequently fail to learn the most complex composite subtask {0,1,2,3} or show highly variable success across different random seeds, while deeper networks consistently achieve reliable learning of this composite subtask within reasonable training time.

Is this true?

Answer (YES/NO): NO